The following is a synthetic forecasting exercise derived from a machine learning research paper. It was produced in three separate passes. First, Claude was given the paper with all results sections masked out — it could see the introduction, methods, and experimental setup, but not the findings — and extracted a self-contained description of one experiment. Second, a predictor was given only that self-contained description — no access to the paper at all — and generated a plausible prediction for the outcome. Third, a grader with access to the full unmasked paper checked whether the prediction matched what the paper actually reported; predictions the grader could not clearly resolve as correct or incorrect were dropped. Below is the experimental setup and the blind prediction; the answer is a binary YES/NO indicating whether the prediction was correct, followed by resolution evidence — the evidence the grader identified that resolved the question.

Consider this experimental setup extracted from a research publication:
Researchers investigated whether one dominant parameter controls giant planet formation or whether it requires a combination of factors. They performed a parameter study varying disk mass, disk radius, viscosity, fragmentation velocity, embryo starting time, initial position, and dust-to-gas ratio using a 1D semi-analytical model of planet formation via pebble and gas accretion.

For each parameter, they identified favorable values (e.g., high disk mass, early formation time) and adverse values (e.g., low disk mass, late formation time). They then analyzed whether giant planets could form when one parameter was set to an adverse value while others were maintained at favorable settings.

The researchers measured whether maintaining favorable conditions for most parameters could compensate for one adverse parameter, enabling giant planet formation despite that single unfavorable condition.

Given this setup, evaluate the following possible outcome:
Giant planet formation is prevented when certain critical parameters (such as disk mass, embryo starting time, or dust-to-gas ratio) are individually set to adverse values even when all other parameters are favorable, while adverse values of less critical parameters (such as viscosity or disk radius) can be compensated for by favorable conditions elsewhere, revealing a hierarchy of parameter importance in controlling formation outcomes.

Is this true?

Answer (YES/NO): NO